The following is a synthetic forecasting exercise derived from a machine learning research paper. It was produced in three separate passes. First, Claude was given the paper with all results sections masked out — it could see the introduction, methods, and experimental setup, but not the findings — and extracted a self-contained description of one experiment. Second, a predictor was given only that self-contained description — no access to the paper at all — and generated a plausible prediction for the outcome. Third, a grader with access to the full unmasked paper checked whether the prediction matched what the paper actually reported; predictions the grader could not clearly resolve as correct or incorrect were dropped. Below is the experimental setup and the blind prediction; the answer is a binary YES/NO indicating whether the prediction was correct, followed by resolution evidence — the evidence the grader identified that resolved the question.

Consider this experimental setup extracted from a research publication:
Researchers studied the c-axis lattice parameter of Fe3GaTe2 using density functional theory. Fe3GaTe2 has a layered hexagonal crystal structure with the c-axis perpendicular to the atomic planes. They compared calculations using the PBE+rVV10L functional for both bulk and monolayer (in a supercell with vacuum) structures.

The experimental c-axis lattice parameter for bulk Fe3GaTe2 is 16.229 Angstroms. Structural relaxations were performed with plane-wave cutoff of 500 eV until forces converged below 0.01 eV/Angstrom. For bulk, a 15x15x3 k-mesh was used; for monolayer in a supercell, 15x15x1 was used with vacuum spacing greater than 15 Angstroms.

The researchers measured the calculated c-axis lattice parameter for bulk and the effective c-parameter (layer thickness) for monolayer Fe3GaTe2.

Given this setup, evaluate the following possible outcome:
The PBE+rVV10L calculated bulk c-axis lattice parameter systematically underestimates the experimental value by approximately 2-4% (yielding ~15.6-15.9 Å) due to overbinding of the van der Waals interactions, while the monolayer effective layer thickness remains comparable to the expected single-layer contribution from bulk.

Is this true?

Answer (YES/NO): YES